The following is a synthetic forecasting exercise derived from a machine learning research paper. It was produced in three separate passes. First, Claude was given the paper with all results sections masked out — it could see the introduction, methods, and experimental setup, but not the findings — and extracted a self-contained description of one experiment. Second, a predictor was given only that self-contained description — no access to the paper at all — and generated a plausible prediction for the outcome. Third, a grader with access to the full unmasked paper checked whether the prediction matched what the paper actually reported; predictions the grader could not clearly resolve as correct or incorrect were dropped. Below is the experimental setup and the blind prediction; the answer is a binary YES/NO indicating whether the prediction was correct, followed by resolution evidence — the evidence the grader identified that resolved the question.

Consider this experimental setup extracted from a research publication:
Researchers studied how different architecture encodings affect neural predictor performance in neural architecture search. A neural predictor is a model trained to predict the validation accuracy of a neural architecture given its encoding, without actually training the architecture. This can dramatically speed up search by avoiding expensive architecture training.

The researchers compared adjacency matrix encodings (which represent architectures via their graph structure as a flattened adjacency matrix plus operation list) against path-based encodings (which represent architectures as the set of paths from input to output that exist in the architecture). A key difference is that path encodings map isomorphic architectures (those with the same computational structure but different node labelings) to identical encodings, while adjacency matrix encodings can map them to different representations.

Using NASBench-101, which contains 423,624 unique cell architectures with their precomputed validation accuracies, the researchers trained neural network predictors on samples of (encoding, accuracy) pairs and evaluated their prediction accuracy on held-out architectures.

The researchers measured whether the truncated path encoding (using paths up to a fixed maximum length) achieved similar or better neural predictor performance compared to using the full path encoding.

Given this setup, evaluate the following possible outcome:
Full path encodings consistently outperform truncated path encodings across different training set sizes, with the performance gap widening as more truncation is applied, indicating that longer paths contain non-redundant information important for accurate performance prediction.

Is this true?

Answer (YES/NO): NO